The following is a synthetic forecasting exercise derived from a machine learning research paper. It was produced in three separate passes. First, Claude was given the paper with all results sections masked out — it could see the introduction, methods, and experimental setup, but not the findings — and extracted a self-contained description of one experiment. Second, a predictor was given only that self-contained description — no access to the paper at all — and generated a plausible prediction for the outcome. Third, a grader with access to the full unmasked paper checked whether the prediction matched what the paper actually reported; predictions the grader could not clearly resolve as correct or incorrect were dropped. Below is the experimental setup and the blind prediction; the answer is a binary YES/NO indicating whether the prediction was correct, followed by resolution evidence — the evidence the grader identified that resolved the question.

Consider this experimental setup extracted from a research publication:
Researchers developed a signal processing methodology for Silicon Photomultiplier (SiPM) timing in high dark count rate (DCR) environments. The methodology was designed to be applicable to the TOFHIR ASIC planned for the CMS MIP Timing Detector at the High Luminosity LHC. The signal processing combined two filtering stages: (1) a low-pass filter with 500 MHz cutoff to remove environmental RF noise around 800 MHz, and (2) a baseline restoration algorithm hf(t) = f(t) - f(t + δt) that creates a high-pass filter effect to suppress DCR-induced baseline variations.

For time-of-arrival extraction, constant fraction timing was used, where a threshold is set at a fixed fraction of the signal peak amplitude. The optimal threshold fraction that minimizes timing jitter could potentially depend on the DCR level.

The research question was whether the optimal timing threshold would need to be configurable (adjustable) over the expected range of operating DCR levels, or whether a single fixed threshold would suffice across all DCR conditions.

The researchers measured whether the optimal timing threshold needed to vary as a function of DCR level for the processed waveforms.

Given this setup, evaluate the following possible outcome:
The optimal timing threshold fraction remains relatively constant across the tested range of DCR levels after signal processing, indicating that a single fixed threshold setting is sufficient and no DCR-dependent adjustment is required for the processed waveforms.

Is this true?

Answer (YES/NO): NO